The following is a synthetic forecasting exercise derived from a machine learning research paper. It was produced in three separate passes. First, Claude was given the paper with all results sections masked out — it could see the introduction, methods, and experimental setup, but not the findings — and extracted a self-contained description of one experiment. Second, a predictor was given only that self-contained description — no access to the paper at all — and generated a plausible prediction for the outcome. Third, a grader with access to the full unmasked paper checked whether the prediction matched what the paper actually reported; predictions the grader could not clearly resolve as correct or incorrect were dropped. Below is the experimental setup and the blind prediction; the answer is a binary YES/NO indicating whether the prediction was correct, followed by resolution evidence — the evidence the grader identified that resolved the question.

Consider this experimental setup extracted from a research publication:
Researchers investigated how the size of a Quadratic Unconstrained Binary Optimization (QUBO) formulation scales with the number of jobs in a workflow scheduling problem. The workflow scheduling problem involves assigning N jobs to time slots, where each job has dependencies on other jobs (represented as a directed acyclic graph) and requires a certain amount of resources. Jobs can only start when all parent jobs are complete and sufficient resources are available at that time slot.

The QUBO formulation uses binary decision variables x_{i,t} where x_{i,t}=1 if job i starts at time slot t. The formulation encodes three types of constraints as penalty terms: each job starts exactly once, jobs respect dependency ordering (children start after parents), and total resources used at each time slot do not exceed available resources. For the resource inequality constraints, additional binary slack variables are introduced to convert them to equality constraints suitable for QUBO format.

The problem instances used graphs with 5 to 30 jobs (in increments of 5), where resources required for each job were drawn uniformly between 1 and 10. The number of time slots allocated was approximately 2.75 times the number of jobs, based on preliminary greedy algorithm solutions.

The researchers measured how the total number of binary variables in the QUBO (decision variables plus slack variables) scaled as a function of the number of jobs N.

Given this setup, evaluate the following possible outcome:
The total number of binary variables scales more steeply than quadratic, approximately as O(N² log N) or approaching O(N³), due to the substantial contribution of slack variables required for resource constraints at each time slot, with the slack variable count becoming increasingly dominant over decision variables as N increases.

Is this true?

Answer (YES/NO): NO